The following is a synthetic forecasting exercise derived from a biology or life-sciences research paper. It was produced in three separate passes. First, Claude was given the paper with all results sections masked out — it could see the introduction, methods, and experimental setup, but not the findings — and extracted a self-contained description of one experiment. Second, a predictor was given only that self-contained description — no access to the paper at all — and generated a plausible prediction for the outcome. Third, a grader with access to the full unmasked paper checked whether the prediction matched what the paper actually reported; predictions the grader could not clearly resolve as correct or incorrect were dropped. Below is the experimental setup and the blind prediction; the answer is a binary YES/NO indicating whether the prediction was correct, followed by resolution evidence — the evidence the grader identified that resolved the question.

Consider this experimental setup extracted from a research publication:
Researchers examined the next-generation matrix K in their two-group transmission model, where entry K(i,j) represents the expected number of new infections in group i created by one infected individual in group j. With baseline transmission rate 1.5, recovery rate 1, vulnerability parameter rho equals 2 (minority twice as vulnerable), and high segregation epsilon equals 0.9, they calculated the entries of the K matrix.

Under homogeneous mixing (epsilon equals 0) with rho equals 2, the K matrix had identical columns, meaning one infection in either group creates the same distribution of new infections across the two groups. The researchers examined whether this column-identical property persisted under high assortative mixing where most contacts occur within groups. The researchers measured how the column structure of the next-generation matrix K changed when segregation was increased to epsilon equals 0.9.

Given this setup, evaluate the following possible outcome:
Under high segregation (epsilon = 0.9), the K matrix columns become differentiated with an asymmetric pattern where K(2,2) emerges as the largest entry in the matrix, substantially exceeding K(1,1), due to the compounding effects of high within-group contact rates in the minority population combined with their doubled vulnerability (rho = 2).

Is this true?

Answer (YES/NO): NO